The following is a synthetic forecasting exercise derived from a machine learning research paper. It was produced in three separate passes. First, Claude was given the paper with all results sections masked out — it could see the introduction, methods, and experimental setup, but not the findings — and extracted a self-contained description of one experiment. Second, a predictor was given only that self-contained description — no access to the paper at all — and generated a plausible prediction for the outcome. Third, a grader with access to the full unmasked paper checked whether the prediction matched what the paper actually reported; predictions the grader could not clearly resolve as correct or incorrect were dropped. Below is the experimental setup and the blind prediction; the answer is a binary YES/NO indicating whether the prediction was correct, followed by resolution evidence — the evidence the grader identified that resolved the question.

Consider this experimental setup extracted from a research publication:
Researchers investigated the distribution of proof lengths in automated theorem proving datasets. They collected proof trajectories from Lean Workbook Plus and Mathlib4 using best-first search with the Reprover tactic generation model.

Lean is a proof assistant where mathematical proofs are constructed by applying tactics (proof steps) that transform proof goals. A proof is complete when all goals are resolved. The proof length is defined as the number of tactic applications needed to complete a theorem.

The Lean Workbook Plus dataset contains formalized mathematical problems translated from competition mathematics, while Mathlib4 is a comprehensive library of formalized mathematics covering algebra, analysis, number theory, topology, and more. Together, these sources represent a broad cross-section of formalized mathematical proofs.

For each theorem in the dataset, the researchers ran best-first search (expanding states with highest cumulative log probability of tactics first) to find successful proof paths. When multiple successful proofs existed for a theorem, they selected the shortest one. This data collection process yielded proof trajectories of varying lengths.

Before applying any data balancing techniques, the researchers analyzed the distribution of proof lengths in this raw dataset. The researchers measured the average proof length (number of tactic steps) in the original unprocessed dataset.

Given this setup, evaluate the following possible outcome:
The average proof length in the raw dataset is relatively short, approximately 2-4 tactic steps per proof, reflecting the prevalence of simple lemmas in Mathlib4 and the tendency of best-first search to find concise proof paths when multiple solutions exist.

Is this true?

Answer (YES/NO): YES